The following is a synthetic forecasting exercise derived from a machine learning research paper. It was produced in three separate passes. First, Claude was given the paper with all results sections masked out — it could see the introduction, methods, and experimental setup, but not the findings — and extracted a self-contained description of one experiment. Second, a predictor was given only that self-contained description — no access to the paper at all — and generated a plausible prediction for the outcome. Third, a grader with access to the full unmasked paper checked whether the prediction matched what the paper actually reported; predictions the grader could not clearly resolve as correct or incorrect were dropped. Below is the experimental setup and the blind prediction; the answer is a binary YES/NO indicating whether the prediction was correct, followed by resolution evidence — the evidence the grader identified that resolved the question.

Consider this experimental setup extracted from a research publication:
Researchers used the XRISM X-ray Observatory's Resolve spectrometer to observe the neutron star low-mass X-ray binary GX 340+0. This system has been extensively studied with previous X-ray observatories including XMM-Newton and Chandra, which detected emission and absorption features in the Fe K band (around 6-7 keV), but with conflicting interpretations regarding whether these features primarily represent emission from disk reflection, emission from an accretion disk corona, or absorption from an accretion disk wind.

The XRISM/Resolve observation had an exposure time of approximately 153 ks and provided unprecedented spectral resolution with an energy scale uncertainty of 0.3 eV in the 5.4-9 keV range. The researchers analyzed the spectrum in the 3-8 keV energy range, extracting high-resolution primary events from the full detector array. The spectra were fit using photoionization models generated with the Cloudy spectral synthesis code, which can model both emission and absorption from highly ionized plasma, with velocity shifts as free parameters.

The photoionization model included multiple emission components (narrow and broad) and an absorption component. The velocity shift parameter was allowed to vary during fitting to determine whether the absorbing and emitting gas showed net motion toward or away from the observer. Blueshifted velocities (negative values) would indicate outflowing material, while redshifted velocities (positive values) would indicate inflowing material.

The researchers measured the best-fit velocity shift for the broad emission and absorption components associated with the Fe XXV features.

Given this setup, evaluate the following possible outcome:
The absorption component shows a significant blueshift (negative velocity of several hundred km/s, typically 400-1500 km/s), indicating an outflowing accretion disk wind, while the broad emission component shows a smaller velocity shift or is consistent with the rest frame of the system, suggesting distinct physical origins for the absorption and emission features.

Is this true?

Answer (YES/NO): NO